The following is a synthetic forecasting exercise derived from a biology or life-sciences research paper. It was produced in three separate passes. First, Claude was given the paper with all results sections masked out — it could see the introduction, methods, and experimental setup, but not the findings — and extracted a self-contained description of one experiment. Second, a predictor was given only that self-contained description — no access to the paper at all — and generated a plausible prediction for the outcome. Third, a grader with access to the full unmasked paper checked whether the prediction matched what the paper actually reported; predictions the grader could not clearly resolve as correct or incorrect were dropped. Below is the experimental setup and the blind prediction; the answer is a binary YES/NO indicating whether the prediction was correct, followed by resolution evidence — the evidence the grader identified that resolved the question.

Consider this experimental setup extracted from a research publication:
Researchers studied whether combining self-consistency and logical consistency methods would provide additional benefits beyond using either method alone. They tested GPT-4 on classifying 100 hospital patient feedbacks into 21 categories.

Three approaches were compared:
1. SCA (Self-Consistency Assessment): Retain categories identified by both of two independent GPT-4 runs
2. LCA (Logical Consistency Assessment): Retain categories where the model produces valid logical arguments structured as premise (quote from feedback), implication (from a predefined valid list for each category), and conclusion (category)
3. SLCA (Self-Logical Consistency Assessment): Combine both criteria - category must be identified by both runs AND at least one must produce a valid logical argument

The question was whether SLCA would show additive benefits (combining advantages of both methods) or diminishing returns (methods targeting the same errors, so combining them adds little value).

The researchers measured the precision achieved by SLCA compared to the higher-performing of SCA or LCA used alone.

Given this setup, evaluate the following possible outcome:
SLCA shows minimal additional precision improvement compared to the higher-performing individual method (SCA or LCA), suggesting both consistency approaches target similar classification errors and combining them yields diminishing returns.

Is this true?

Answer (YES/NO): NO